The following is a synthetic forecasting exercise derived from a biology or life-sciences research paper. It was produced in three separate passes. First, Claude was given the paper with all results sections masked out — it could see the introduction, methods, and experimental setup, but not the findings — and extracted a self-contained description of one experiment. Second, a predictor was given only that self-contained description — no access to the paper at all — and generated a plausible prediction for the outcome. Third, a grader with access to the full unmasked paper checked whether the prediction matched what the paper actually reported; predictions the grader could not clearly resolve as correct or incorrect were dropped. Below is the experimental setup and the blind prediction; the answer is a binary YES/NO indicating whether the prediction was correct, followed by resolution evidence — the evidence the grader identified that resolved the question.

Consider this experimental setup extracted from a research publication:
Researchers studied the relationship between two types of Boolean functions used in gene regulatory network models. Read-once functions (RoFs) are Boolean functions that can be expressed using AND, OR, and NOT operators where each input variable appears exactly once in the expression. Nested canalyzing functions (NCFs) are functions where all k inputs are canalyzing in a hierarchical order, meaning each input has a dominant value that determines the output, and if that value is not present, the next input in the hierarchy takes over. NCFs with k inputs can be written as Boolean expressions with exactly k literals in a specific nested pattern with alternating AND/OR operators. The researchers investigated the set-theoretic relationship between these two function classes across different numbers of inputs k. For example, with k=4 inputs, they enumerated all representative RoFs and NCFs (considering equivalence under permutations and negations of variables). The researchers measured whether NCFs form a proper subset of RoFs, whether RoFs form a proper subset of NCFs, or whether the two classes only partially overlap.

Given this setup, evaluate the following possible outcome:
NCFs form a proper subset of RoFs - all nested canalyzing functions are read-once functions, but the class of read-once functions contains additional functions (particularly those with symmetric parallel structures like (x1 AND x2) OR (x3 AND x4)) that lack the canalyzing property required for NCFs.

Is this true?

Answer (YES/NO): YES